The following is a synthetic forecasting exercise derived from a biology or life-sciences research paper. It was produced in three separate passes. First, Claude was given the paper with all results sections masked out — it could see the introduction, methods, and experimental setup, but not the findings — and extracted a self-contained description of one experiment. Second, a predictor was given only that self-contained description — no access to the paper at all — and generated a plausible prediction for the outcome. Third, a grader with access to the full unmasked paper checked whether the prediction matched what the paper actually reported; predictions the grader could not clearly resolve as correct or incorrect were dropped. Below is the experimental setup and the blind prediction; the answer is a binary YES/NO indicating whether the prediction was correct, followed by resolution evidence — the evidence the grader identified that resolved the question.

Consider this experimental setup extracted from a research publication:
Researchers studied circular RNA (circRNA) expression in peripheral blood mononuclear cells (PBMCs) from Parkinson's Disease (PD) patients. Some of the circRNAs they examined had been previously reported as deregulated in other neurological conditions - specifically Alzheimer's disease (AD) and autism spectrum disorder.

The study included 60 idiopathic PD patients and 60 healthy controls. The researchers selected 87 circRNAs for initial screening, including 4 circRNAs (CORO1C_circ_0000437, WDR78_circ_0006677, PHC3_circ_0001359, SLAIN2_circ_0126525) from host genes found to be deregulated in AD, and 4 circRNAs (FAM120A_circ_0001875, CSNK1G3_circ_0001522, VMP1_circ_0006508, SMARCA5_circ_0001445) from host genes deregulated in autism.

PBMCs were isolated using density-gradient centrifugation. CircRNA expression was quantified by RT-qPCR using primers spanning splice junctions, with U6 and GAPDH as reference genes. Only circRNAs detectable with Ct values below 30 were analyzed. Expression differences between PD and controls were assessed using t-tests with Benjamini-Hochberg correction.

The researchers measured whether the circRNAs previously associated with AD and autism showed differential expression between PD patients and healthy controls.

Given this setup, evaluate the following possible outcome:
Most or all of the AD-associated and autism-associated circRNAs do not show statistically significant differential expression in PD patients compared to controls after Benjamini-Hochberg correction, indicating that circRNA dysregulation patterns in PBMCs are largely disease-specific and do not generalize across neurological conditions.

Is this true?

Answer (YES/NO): YES